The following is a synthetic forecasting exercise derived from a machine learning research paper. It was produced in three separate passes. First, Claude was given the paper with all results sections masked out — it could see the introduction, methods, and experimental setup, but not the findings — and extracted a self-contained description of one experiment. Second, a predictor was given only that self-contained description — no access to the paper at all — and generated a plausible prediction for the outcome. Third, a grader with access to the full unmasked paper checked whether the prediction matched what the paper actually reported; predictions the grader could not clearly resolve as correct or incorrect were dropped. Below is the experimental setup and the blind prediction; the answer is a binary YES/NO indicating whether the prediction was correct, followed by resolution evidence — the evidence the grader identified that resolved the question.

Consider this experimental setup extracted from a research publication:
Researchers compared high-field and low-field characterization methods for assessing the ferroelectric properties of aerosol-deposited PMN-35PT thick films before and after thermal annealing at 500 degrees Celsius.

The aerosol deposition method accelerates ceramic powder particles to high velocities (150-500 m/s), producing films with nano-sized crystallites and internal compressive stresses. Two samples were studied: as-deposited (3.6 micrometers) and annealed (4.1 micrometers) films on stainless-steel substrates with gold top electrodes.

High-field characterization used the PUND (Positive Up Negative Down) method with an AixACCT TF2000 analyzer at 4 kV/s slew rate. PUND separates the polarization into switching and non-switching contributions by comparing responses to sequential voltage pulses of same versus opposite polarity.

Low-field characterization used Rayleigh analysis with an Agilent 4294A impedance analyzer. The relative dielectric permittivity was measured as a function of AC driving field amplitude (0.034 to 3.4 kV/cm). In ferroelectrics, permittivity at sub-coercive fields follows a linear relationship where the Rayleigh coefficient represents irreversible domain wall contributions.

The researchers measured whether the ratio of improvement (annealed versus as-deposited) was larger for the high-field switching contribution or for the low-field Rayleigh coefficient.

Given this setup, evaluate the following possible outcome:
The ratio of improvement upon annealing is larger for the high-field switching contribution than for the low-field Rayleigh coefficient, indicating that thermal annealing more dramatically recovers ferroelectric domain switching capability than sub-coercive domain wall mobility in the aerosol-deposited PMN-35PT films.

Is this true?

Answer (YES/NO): NO